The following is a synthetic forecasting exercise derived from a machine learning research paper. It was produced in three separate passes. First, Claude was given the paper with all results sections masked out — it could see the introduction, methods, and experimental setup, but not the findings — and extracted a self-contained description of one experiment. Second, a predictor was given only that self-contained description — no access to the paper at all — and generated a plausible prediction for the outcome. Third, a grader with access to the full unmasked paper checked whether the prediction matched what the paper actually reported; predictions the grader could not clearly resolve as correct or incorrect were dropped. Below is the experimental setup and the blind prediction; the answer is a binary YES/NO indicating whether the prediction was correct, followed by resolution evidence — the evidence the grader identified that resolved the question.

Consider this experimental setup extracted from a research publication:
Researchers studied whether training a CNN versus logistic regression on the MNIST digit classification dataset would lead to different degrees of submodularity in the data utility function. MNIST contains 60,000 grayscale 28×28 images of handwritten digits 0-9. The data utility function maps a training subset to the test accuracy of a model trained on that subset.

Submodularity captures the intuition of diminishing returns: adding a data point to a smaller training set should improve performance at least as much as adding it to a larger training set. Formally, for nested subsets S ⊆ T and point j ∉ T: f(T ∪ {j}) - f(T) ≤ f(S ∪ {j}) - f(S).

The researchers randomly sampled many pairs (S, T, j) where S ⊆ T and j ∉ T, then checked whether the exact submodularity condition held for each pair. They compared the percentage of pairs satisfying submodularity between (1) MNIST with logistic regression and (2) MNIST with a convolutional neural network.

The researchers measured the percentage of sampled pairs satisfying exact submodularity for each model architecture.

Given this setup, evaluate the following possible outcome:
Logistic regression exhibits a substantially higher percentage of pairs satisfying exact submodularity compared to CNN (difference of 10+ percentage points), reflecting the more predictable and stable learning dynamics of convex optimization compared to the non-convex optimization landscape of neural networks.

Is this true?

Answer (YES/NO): NO